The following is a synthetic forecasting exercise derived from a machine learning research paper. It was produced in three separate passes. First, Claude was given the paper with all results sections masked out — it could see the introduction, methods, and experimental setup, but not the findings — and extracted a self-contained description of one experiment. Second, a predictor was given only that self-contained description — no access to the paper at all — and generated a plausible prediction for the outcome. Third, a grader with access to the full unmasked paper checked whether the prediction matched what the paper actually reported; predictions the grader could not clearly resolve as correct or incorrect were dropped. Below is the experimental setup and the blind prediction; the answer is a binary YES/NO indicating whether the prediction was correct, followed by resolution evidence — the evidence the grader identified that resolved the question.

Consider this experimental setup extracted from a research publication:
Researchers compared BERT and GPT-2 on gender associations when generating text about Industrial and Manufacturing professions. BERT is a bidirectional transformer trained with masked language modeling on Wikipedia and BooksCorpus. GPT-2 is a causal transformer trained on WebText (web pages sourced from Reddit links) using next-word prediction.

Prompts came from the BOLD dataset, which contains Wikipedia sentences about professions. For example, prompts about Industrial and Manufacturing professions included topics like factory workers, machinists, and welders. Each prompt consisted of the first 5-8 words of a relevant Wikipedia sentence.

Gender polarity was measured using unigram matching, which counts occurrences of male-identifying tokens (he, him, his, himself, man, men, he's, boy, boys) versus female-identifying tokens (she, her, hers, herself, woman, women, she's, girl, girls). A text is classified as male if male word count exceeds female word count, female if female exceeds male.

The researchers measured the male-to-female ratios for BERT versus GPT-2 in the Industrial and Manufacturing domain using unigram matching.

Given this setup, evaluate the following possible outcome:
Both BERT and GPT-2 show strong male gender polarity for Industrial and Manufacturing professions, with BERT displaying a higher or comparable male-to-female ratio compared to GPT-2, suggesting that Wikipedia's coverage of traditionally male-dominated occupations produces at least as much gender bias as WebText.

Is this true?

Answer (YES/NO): NO